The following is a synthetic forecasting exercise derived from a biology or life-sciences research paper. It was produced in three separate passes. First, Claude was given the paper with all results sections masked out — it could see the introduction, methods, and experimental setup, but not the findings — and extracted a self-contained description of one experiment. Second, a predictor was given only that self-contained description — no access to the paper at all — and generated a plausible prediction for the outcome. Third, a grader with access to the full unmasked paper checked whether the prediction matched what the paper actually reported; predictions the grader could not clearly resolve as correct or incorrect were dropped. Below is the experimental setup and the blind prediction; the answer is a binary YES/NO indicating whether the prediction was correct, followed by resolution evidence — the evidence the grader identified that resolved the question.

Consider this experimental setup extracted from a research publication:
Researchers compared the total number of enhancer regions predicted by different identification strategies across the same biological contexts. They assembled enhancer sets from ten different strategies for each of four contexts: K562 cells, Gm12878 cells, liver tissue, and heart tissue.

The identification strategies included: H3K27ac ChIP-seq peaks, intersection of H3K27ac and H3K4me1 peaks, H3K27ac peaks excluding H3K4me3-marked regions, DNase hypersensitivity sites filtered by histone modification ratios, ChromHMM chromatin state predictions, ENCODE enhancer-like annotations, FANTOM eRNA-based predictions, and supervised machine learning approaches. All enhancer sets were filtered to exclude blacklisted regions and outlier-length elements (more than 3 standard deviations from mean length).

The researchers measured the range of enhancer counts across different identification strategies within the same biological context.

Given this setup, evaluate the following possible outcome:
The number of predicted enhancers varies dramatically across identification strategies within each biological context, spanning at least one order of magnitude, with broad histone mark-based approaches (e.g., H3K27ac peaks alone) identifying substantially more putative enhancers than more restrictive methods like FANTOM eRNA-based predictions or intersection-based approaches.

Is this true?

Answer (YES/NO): YES